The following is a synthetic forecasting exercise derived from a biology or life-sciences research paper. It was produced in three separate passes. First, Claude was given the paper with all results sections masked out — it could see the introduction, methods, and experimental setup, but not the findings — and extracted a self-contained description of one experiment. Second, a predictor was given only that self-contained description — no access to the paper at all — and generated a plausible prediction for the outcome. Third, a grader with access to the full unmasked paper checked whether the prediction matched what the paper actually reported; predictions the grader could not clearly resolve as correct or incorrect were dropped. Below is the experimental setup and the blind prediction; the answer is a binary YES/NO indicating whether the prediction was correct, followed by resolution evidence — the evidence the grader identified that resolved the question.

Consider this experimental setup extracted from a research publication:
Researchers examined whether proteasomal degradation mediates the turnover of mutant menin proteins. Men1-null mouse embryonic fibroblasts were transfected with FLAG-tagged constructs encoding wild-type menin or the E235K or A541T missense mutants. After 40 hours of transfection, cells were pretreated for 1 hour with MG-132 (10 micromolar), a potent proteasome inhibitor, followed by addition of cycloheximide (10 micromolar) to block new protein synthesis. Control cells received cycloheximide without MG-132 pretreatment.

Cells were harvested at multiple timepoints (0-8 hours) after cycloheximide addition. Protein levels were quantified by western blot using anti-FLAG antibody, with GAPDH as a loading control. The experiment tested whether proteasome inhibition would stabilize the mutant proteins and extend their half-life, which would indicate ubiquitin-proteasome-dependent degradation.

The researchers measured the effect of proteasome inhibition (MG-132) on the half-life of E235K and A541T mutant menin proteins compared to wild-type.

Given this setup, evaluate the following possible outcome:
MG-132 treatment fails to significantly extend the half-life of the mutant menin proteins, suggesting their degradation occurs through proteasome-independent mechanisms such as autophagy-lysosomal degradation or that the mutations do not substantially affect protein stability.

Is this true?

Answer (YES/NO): YES